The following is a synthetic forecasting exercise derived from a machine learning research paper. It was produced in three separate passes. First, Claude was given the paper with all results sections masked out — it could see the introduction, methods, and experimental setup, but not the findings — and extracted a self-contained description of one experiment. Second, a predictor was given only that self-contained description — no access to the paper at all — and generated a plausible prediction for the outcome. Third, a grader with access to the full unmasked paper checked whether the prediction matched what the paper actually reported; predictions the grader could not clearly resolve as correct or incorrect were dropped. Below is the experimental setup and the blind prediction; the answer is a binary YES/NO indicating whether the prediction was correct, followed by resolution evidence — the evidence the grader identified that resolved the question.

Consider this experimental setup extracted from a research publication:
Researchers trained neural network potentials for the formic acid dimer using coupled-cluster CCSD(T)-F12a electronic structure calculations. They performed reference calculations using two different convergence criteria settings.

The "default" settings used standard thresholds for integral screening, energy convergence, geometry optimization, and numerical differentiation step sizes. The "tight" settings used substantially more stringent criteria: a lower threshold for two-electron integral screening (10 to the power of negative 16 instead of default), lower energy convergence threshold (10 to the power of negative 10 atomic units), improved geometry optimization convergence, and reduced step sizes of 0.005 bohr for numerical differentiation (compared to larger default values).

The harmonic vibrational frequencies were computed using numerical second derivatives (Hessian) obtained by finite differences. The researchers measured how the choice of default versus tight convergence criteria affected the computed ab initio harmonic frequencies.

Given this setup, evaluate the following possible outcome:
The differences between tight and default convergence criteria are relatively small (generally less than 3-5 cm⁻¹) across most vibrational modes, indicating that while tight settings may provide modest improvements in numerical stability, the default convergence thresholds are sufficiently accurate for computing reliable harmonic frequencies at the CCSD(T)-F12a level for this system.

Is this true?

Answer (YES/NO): NO